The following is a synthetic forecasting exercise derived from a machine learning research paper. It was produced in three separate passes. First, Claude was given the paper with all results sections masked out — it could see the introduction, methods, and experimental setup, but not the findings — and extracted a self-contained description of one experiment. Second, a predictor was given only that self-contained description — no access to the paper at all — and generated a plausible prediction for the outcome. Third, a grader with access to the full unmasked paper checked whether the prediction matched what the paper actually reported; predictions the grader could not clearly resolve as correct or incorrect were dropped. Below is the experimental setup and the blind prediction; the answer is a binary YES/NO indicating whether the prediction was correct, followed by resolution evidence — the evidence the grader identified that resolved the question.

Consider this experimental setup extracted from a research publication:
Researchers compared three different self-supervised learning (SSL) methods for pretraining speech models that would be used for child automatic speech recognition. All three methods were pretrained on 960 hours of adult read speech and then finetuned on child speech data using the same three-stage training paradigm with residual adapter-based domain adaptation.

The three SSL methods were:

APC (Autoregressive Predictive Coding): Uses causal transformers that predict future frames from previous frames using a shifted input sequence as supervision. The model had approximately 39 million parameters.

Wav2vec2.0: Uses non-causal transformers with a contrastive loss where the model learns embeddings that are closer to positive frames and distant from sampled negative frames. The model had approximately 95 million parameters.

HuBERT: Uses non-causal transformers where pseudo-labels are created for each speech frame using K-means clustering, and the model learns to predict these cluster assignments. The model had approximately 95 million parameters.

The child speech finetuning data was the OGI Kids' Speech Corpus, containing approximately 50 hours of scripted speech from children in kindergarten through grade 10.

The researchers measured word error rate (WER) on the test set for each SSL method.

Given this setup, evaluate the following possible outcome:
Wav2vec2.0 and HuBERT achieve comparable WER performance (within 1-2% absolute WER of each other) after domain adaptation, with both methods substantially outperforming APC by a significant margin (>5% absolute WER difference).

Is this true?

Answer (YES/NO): NO